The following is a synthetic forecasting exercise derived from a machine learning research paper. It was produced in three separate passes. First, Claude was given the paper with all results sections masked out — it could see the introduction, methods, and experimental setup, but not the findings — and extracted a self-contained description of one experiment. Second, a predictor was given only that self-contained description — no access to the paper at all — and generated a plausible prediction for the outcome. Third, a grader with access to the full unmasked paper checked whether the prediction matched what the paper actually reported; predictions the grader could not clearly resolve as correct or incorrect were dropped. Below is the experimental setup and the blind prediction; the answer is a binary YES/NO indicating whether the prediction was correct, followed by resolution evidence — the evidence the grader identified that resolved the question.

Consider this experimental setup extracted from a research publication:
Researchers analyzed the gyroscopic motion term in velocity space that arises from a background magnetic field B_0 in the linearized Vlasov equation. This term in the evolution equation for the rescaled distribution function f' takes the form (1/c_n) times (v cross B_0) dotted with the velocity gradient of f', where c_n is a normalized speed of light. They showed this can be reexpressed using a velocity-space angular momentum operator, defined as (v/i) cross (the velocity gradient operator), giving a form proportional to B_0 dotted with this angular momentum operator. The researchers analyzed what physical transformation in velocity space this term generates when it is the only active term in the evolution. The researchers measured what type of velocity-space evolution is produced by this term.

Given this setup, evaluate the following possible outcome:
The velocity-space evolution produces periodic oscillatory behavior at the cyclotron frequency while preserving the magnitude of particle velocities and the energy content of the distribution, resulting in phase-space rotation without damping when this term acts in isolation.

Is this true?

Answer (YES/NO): NO